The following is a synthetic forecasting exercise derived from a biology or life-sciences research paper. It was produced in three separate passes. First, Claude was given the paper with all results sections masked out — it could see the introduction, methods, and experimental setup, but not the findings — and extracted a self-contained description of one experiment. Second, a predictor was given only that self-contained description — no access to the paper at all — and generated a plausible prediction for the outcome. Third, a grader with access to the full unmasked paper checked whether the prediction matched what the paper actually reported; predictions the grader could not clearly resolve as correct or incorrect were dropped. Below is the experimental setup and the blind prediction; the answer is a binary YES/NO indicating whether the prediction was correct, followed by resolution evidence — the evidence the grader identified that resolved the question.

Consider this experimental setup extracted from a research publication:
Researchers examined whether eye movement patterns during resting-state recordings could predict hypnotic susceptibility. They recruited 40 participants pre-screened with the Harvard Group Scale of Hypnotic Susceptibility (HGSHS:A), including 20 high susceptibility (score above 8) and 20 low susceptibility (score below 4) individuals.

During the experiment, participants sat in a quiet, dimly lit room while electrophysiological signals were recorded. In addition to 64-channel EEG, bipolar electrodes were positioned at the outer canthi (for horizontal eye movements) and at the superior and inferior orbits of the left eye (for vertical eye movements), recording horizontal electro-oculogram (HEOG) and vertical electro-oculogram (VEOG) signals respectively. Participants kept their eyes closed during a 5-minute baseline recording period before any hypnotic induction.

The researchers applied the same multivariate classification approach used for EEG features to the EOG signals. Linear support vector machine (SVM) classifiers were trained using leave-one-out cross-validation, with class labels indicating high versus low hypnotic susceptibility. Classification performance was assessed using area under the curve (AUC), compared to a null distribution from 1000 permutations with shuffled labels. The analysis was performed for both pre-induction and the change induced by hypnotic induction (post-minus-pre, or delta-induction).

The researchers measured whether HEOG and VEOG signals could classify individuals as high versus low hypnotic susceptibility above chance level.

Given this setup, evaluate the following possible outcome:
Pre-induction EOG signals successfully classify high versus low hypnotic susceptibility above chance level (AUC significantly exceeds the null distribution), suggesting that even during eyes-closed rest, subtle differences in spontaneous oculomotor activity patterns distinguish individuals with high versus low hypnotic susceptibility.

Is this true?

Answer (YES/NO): NO